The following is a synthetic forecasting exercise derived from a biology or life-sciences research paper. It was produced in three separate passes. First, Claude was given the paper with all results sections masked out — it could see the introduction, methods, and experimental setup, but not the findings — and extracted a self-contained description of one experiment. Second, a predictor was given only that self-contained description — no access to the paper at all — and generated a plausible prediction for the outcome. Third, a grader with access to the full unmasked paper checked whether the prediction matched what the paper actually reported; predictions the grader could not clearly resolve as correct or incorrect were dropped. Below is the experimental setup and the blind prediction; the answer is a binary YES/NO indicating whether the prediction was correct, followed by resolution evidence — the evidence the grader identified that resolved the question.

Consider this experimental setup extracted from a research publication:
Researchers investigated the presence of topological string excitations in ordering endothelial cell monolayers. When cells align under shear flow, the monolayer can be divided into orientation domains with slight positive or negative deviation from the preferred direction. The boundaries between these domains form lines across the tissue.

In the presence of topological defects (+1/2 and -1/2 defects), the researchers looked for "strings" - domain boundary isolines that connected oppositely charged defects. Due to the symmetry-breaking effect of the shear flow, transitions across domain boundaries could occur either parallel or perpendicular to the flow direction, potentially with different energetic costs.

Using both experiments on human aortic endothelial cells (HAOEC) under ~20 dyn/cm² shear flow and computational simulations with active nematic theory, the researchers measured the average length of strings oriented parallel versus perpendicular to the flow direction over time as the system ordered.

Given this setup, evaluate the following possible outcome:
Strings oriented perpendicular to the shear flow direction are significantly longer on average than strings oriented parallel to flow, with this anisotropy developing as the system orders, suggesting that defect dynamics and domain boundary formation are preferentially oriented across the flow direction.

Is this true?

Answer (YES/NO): NO